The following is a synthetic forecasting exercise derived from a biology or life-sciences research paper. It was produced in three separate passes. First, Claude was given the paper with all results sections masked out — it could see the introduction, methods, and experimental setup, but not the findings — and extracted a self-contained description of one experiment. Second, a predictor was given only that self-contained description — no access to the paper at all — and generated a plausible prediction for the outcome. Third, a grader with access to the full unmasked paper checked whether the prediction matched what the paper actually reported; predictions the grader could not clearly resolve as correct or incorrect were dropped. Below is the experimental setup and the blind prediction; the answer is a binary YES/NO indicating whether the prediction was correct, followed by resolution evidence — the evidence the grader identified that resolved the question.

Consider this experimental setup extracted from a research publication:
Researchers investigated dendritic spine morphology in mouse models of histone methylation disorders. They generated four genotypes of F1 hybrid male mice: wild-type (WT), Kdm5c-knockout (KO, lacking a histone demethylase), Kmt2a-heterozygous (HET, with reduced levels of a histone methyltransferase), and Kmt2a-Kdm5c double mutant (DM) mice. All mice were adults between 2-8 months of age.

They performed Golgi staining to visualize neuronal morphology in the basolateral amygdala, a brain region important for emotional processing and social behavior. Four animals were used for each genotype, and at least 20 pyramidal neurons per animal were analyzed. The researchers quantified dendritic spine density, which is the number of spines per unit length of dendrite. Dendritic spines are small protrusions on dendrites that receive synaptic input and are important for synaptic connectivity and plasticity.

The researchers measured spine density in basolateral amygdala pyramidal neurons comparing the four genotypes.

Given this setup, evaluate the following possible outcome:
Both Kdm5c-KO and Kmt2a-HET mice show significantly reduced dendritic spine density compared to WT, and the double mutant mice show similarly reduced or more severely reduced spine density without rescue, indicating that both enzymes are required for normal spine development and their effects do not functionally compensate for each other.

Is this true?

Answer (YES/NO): NO